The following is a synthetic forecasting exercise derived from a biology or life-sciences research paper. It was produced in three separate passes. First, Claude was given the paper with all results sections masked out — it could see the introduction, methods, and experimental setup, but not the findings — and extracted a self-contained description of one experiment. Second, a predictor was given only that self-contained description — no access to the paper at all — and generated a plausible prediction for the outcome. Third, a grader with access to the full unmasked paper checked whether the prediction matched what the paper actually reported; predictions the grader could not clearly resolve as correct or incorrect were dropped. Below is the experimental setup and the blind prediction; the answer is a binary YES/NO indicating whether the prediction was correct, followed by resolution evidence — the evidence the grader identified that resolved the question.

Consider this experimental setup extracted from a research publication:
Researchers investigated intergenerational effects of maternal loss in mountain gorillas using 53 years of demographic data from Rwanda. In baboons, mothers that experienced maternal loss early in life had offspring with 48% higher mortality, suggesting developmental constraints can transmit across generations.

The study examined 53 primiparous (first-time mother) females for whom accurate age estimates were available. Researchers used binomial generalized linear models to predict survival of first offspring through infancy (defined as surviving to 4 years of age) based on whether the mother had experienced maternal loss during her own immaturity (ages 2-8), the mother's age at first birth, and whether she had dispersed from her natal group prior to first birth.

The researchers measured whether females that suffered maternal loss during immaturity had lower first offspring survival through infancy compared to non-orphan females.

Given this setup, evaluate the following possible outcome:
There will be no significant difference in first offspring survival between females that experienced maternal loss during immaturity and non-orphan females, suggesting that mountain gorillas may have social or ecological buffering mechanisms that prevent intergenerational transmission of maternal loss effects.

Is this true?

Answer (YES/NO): YES